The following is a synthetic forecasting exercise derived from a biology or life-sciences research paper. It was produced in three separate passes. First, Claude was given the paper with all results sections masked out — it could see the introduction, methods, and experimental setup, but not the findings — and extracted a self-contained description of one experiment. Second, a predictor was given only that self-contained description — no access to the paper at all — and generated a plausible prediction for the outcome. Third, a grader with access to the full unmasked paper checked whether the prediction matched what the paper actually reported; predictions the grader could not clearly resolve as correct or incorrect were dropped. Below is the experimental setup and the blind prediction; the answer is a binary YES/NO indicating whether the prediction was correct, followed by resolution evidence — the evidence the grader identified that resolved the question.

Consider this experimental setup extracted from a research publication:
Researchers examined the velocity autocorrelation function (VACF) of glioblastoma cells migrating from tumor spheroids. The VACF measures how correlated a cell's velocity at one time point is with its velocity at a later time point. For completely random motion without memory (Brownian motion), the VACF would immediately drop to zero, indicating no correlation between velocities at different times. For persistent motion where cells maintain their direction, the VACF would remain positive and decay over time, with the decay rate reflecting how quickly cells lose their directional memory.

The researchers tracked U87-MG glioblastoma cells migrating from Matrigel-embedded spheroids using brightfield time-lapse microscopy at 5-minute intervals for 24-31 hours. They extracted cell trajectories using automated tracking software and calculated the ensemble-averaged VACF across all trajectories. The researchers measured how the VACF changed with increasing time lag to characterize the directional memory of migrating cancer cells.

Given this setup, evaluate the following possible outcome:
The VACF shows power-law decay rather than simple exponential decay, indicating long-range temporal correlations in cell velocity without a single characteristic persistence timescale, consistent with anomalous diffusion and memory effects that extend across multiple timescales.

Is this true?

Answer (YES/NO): NO